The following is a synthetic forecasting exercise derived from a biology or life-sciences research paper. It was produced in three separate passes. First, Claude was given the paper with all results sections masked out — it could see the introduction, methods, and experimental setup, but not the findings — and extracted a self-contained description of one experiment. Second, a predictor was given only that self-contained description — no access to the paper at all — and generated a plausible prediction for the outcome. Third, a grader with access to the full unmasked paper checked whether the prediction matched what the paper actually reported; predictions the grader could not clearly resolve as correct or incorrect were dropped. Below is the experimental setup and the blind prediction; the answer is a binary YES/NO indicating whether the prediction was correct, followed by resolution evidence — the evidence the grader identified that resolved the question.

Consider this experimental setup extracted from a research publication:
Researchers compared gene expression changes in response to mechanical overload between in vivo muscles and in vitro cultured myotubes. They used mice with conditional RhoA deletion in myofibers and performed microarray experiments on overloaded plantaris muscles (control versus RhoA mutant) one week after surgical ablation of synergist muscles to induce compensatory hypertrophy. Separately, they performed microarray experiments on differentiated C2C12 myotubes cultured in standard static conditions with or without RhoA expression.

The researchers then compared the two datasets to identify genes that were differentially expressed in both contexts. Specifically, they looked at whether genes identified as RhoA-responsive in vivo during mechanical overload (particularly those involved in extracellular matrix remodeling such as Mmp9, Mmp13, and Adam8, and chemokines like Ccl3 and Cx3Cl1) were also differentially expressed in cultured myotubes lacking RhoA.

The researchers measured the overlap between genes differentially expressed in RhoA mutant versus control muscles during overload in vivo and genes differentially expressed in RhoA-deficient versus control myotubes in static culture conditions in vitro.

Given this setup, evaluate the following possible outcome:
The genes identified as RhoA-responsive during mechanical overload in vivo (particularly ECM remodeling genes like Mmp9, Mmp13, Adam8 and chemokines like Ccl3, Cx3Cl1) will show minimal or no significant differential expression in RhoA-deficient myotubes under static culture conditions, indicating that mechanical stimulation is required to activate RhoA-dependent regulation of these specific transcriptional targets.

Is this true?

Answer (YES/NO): YES